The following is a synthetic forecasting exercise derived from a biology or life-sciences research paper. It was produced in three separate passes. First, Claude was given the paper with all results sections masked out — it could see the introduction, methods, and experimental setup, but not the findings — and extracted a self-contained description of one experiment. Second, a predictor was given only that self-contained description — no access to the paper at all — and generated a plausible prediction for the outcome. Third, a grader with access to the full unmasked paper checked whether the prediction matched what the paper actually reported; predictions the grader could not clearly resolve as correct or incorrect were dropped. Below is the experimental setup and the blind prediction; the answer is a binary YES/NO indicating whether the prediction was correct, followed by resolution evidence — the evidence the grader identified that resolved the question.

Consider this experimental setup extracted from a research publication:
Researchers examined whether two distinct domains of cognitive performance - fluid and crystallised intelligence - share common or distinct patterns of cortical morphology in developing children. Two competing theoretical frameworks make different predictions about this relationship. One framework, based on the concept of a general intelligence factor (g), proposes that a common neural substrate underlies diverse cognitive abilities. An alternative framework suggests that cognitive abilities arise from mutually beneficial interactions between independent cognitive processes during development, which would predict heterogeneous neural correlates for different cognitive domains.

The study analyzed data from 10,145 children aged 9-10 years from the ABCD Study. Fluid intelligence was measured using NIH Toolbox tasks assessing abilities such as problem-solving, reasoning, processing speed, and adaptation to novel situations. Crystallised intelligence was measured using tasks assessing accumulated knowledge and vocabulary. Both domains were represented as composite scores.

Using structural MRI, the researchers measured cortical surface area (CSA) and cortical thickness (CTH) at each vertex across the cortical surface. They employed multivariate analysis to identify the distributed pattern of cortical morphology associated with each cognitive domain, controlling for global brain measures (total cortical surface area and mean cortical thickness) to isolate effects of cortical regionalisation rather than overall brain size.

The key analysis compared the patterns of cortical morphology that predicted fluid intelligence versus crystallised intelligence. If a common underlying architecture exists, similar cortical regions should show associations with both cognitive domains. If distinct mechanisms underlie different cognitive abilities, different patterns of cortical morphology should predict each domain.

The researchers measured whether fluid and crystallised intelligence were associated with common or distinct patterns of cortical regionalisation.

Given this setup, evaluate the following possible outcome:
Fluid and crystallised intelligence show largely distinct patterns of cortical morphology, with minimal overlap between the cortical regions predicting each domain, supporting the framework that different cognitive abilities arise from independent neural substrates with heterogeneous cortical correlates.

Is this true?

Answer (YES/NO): YES